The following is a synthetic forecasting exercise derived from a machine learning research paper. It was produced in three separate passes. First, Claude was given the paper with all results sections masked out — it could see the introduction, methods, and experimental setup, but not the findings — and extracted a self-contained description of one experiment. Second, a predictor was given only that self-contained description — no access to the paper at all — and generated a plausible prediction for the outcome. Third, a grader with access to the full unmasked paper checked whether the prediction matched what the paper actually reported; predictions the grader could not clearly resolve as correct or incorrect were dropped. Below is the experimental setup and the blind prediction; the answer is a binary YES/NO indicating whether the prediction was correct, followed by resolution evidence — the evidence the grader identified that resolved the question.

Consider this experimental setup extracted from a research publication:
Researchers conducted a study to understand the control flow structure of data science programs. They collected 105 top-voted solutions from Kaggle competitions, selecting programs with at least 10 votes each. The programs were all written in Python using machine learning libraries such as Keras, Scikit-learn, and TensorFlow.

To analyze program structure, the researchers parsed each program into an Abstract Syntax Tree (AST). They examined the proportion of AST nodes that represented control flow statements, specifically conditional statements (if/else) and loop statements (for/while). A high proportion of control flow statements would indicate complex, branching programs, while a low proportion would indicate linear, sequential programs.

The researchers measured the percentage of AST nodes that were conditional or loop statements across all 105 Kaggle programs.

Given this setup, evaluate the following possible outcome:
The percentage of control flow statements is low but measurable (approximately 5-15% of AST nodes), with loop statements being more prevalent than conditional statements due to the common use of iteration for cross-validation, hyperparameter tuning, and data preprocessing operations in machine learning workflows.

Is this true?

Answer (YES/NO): NO